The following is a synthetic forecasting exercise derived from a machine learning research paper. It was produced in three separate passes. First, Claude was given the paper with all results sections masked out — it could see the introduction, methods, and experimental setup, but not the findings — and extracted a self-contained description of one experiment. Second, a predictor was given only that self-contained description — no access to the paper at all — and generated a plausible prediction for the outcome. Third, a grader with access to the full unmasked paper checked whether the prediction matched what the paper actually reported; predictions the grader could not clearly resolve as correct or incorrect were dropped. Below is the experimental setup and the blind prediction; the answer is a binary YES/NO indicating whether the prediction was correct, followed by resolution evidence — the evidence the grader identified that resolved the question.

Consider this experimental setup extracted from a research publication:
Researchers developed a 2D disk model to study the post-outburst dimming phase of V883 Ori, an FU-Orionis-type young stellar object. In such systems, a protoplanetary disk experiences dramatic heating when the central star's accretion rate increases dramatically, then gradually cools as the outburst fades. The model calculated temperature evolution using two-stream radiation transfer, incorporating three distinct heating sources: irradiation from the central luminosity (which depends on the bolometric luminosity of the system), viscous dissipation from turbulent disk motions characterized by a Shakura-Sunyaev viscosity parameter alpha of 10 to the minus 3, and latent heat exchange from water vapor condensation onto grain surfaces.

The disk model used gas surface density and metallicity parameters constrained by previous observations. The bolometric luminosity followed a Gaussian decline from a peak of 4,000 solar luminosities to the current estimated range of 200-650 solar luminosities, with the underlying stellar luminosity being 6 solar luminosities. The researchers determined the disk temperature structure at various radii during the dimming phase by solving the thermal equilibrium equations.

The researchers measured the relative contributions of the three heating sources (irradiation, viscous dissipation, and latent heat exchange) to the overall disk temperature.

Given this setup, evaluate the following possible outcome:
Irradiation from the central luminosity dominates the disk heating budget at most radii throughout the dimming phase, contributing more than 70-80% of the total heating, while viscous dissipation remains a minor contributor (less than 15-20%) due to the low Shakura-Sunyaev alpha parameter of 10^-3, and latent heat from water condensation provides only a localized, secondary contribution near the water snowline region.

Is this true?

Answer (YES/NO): YES